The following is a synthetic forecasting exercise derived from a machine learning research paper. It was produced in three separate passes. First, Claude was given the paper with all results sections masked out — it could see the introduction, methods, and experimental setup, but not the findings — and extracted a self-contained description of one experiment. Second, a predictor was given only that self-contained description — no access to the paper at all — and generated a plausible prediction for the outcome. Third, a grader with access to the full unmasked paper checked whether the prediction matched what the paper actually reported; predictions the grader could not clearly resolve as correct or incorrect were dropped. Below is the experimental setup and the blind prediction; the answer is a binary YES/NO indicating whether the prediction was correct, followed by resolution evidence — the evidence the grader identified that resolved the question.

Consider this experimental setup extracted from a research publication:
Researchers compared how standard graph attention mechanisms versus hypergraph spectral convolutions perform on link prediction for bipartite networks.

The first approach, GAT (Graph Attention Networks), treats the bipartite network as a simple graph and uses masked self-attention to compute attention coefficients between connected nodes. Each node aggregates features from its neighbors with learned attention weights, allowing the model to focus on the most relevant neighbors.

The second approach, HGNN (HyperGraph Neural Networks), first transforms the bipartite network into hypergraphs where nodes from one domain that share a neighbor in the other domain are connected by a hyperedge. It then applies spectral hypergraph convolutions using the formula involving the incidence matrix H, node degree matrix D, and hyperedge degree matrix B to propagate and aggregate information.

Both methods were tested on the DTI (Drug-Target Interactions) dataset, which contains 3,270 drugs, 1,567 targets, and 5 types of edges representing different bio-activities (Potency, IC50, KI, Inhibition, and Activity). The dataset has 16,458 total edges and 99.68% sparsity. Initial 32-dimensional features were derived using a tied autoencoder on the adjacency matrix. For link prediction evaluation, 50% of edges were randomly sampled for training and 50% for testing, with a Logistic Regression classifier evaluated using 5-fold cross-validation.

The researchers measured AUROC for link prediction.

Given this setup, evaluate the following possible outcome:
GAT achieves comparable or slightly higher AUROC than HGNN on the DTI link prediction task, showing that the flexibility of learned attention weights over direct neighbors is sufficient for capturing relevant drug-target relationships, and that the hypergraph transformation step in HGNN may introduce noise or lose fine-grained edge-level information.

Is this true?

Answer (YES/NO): NO